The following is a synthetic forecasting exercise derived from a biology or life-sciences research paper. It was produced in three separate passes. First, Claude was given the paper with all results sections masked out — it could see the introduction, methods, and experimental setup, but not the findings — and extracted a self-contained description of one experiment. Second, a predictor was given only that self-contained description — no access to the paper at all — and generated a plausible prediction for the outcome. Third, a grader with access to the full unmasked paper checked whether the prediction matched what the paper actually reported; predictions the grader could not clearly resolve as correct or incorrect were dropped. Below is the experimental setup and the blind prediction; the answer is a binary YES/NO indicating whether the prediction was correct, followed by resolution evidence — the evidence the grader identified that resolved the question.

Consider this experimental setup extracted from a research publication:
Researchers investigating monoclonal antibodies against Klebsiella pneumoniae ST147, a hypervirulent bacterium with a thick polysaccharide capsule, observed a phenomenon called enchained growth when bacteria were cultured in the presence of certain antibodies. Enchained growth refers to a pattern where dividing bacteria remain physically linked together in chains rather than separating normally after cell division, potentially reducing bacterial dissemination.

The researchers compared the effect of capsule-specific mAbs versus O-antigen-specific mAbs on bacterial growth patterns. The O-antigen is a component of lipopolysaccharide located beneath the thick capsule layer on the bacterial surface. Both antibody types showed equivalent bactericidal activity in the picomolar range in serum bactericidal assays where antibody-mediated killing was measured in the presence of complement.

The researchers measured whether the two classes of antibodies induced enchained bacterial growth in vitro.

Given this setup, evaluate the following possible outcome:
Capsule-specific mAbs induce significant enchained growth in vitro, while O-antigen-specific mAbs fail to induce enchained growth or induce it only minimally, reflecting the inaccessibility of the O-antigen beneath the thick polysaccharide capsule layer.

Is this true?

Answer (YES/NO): YES